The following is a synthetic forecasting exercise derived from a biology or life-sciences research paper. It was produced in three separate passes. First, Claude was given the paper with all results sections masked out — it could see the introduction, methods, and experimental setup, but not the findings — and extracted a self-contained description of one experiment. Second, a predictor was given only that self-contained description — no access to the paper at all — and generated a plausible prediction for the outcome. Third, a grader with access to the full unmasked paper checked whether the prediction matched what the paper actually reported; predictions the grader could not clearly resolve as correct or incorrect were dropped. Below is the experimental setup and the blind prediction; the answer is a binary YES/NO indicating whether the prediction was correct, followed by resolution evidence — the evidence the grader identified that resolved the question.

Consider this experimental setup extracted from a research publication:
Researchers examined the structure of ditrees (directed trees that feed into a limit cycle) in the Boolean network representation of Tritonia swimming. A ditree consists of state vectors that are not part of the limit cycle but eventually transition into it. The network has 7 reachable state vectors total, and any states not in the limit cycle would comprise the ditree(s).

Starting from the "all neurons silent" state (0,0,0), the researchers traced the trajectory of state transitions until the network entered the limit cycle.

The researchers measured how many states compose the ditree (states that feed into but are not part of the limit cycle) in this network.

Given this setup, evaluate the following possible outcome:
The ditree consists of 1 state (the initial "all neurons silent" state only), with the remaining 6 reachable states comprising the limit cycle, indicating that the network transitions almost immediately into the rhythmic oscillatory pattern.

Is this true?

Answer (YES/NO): YES